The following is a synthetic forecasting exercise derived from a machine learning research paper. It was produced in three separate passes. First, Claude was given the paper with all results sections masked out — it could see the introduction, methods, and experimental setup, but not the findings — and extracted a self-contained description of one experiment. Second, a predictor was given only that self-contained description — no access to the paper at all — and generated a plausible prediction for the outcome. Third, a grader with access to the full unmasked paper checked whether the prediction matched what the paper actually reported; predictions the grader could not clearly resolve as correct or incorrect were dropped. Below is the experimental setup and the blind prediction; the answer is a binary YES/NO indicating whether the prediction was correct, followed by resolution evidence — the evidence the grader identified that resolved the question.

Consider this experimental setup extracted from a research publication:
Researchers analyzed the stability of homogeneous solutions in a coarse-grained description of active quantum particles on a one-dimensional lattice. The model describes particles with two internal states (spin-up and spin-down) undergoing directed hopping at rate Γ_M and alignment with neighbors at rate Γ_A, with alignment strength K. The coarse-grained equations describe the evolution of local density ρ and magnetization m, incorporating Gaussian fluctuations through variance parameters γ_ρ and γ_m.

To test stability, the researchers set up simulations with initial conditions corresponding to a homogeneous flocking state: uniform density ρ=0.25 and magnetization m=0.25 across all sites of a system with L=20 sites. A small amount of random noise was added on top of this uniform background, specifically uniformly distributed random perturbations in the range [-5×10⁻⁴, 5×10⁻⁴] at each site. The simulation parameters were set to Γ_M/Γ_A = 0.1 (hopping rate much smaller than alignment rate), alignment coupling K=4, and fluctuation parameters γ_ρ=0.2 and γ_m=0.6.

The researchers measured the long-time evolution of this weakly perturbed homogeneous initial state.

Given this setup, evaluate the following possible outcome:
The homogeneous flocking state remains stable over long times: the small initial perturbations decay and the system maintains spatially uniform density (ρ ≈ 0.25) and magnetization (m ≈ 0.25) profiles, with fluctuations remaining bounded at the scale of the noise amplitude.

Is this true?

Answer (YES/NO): NO